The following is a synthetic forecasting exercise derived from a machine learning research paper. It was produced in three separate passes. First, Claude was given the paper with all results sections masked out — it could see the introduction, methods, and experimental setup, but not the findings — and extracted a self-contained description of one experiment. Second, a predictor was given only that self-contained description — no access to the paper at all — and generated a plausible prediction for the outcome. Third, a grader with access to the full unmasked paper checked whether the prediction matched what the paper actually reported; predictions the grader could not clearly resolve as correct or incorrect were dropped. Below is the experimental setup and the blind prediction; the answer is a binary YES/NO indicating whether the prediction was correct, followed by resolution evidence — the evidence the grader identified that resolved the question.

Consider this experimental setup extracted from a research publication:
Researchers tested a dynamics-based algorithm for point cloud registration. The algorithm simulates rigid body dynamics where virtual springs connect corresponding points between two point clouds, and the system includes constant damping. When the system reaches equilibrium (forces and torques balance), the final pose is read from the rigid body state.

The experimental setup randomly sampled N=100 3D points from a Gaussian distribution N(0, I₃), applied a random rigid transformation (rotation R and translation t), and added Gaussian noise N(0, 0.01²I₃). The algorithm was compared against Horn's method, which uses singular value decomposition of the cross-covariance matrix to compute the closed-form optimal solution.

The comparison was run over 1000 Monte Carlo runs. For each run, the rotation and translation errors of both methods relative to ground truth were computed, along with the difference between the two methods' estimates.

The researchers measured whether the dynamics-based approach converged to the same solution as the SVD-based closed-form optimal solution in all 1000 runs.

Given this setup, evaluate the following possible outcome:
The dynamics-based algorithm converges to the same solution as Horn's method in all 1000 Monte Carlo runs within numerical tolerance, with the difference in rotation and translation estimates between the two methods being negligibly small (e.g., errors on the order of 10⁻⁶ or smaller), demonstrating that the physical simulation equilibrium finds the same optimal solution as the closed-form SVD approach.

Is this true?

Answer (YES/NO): YES